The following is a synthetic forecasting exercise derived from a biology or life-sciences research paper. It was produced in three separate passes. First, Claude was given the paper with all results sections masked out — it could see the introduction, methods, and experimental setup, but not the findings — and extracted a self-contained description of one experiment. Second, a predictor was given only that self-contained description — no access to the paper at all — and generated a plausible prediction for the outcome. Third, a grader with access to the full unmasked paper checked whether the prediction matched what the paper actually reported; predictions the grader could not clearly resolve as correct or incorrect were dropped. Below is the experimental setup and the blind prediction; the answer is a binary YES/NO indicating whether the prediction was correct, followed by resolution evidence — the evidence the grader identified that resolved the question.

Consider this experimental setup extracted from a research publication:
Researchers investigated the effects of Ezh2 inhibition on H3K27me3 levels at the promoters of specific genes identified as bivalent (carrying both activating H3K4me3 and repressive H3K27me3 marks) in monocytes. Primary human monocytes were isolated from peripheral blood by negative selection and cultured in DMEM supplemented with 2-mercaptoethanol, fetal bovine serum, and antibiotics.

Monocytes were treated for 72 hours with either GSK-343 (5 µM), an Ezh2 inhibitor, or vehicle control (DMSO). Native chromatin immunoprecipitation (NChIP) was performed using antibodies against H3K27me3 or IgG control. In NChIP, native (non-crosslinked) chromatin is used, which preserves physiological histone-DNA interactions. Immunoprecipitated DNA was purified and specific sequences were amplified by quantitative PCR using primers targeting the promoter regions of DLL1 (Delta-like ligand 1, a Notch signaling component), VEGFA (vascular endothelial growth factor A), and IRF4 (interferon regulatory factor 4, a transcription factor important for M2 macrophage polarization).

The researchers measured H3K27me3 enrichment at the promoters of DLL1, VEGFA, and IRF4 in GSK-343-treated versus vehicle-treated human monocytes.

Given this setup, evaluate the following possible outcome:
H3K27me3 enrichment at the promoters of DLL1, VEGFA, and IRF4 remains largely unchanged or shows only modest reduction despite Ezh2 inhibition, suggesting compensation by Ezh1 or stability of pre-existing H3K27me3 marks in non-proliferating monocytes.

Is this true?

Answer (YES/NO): NO